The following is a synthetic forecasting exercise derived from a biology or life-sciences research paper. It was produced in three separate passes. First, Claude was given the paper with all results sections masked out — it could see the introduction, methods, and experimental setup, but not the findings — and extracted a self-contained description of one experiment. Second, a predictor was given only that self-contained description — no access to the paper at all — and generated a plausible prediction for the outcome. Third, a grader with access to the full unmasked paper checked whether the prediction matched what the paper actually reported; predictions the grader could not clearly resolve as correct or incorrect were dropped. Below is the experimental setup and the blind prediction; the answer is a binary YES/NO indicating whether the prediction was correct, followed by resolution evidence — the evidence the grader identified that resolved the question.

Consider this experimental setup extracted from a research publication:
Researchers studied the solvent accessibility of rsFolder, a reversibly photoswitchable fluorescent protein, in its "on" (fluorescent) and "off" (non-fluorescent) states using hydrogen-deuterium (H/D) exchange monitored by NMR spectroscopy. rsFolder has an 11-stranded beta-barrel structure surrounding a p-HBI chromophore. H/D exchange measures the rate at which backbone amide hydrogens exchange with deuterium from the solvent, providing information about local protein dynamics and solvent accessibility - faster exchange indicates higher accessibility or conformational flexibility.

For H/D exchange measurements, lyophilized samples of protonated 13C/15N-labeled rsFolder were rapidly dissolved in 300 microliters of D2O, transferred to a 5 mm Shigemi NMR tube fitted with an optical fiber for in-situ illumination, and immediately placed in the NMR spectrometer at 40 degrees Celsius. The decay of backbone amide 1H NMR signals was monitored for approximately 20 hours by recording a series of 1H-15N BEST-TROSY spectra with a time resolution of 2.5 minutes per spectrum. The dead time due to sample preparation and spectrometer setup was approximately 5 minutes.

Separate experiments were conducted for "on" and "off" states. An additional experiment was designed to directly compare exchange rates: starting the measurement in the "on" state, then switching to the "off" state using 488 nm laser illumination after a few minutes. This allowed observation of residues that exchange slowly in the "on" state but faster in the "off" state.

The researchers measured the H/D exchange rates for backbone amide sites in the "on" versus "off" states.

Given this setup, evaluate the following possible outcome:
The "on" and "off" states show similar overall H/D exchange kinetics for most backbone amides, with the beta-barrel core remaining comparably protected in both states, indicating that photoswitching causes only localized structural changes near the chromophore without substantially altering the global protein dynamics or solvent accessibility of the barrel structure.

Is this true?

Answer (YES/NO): NO